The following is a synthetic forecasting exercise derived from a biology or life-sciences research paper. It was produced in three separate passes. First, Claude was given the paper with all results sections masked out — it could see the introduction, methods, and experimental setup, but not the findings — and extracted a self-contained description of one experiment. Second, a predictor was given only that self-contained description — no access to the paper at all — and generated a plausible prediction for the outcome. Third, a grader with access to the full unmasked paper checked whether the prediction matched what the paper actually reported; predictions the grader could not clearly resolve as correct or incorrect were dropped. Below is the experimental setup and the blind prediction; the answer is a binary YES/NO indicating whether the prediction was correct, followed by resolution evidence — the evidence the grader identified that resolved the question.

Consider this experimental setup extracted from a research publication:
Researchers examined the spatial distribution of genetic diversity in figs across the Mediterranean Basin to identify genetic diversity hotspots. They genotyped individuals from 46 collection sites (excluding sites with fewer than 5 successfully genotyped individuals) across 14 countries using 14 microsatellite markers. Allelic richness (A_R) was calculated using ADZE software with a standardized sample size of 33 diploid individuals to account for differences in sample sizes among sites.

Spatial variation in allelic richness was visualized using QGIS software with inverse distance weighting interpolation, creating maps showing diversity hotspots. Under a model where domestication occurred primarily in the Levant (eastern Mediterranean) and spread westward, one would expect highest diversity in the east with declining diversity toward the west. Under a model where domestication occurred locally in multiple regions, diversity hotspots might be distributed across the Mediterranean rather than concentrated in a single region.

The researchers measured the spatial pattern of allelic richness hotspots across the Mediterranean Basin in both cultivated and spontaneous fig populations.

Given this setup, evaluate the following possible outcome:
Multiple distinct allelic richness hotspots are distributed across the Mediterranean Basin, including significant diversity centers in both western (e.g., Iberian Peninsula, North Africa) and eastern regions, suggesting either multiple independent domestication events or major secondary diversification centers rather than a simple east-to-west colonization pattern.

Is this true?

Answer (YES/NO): YES